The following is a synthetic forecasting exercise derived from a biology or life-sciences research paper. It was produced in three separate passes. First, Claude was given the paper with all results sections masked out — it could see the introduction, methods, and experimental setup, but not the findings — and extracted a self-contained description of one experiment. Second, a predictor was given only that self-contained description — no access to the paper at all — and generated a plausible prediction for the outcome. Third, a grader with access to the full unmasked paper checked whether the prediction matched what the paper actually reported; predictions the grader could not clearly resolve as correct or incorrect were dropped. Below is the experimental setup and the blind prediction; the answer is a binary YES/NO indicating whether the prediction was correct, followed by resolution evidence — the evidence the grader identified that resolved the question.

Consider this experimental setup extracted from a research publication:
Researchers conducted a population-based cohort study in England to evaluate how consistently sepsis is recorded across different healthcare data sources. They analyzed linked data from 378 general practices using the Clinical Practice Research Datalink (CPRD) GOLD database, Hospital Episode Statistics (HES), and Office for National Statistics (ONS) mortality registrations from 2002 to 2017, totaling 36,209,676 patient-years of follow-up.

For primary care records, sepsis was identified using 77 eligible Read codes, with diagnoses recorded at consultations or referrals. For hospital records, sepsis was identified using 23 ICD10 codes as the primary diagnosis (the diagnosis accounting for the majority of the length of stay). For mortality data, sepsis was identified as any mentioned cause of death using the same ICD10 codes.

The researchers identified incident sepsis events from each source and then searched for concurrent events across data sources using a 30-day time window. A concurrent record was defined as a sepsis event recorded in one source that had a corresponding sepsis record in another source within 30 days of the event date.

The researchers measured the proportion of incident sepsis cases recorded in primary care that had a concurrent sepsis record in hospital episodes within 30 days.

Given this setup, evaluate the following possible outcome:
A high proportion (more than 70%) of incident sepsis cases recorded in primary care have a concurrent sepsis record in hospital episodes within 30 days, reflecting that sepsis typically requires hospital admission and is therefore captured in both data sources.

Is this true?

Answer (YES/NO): NO